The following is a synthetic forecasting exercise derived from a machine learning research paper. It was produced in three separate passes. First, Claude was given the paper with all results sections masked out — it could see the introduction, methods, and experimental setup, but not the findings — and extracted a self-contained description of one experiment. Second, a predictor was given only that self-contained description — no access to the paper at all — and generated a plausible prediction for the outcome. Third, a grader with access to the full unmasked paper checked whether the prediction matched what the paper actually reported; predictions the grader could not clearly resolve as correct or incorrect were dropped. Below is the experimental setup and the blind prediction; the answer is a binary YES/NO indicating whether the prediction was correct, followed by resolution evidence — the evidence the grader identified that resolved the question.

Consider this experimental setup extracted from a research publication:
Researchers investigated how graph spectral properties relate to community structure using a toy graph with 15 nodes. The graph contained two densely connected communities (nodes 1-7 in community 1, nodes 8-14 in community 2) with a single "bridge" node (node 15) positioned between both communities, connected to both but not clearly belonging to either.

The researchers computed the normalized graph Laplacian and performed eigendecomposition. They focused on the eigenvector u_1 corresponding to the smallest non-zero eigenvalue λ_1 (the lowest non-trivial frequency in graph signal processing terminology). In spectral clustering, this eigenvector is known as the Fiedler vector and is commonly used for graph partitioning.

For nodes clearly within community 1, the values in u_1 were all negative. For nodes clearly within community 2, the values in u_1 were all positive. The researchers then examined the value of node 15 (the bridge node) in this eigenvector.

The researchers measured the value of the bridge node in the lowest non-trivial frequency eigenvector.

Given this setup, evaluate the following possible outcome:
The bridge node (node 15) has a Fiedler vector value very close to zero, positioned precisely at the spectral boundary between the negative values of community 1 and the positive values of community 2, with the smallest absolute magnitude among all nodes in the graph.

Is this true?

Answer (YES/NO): NO